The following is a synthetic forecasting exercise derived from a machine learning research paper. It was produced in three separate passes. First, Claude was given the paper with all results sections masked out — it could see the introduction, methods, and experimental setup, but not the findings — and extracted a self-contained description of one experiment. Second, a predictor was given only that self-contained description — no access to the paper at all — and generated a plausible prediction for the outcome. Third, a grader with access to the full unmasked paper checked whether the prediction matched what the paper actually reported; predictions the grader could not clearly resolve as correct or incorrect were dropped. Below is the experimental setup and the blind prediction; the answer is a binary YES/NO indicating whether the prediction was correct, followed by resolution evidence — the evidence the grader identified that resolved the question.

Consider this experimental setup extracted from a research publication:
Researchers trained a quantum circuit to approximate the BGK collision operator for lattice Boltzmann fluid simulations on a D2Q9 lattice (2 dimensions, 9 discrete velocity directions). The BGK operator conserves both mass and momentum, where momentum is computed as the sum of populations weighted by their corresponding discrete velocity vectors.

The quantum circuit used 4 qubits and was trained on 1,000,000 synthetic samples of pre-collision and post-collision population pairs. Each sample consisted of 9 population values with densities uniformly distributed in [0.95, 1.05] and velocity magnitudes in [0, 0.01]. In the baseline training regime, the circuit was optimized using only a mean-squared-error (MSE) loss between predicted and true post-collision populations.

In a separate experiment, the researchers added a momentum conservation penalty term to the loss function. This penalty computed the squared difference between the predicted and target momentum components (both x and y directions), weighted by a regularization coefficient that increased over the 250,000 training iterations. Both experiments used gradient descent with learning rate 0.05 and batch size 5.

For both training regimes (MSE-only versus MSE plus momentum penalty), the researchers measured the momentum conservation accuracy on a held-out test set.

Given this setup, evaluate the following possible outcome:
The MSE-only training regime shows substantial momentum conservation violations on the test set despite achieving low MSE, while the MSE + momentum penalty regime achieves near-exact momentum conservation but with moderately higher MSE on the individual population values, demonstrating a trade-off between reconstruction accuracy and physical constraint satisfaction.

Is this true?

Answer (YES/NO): NO